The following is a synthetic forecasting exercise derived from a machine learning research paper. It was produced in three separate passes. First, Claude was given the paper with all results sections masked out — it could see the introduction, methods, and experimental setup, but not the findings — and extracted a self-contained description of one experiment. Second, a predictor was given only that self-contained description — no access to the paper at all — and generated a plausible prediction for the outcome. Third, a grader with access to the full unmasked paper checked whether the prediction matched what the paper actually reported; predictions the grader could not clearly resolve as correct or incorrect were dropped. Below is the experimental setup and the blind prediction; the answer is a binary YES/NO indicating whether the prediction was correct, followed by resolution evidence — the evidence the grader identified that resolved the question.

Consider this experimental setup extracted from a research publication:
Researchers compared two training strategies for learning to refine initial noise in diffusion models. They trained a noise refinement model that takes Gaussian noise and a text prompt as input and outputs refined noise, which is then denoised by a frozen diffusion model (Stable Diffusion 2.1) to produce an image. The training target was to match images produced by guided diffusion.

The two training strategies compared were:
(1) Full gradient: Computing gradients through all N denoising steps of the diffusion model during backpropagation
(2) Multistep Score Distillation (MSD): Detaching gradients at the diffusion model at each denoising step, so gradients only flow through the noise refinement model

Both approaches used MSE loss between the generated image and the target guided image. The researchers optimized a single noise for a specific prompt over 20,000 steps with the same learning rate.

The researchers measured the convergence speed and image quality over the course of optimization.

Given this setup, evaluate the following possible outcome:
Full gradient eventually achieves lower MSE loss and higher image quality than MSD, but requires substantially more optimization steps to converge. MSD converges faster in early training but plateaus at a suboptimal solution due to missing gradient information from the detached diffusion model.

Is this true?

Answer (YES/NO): NO